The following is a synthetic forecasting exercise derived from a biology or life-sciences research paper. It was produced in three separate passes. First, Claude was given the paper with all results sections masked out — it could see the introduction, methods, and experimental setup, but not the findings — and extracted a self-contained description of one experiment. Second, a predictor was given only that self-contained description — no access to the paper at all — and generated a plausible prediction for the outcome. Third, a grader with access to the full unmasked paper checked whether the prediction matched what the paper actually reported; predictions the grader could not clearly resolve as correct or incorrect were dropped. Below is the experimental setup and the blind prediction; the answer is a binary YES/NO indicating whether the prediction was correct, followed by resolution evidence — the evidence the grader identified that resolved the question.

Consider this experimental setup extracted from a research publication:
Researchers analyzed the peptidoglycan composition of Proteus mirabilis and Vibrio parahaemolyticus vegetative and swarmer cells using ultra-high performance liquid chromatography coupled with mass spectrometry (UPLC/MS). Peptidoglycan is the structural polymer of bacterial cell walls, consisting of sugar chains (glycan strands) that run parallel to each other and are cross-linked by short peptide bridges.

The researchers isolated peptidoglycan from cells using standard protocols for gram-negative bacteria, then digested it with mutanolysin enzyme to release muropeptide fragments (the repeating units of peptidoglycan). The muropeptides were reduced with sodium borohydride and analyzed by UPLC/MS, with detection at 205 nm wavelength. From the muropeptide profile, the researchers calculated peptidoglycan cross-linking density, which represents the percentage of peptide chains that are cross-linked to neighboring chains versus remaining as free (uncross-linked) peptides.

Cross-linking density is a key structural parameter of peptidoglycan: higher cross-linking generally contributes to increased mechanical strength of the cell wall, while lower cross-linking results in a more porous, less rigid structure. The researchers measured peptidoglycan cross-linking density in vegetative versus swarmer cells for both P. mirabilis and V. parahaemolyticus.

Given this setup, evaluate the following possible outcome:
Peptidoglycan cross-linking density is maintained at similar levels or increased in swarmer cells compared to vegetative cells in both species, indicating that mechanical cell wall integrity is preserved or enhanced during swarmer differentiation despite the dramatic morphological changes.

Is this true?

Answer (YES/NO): YES